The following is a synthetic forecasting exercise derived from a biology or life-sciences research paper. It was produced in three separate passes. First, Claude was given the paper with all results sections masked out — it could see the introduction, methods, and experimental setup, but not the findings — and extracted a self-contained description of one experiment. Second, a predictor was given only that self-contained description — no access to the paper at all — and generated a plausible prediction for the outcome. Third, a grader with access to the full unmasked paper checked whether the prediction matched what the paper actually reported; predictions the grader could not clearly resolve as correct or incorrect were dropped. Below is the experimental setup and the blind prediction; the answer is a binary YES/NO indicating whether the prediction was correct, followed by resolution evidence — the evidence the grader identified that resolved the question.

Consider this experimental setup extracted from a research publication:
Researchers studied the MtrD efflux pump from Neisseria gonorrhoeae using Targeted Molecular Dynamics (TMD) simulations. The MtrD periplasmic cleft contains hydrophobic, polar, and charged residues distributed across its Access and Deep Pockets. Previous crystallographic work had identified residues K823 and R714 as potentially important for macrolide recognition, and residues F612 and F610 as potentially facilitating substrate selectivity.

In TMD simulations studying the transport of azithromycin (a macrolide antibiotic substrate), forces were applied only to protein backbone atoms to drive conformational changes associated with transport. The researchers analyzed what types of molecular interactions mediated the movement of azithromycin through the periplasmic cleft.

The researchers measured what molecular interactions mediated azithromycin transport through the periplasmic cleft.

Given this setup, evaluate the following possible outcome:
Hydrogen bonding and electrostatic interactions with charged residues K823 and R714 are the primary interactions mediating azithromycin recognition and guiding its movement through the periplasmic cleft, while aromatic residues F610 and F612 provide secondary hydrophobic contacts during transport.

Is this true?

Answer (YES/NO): NO